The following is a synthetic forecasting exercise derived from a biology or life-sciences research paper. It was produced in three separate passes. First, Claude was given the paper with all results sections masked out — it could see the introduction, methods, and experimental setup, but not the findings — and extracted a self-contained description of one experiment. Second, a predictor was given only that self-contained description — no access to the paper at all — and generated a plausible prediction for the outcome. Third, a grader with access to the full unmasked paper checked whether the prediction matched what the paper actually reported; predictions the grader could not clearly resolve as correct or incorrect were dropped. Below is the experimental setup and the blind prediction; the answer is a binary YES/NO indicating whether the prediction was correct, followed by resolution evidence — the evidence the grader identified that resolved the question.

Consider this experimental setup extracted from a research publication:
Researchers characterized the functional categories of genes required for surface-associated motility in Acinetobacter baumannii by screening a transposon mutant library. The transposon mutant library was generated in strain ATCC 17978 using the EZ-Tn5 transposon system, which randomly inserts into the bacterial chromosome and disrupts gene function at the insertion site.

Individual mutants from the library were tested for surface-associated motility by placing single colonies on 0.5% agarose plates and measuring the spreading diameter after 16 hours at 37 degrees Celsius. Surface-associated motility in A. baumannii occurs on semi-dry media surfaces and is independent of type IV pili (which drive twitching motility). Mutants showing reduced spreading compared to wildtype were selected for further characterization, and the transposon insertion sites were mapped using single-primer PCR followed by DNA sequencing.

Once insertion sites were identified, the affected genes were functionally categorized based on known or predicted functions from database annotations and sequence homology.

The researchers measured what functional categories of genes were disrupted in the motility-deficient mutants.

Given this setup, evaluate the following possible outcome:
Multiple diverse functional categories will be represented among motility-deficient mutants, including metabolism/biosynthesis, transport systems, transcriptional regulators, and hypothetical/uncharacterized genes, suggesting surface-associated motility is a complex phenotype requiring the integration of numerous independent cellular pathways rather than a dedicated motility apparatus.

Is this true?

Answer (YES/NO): NO